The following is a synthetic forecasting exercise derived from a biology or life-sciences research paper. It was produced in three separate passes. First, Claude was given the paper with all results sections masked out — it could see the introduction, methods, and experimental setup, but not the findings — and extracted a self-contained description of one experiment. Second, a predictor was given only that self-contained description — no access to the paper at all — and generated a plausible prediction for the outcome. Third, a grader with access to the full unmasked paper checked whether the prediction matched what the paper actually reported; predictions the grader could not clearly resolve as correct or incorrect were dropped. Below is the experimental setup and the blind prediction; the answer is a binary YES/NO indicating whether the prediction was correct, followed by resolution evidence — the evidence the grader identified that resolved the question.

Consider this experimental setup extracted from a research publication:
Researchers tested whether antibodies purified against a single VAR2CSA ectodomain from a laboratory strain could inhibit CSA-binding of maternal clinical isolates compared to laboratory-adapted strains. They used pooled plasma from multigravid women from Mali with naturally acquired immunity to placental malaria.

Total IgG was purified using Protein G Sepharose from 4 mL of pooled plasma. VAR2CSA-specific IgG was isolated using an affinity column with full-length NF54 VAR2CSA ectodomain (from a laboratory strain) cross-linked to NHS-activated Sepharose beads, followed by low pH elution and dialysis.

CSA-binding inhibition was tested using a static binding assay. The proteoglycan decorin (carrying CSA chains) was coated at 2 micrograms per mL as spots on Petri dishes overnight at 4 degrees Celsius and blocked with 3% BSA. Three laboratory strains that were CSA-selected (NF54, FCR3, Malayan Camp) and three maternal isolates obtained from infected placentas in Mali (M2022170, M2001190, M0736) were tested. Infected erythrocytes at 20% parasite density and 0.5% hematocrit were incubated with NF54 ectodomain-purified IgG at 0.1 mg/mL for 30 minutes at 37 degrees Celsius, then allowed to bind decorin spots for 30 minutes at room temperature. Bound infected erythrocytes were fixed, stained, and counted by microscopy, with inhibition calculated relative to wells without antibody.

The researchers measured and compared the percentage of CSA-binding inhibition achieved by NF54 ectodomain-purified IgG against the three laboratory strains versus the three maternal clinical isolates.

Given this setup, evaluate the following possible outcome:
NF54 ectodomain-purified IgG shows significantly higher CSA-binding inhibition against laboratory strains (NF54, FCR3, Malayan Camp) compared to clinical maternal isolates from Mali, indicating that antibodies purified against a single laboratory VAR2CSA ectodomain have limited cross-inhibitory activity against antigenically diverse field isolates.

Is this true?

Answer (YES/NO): NO